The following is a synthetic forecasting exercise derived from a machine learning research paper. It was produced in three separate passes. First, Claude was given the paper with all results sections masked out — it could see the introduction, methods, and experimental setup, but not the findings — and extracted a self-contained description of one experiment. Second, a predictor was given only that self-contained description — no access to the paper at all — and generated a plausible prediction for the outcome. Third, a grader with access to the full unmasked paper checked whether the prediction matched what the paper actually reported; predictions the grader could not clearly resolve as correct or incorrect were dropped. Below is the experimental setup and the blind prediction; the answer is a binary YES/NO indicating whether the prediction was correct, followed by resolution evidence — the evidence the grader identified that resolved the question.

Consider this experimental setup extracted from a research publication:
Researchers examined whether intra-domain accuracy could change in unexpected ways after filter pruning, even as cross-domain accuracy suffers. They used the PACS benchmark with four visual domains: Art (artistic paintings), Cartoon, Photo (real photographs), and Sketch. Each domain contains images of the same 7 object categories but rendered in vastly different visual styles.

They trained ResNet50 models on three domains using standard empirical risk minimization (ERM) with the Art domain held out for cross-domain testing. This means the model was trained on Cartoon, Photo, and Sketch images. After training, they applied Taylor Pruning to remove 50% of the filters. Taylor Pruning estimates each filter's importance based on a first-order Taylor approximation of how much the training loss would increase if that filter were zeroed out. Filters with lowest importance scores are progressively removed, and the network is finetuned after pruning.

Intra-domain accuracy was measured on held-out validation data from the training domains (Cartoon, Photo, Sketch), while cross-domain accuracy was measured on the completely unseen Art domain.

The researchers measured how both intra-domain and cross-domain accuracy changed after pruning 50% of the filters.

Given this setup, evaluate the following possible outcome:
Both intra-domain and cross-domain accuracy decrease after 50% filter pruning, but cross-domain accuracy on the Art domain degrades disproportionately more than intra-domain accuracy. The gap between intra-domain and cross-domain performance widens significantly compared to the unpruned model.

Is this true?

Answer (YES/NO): NO